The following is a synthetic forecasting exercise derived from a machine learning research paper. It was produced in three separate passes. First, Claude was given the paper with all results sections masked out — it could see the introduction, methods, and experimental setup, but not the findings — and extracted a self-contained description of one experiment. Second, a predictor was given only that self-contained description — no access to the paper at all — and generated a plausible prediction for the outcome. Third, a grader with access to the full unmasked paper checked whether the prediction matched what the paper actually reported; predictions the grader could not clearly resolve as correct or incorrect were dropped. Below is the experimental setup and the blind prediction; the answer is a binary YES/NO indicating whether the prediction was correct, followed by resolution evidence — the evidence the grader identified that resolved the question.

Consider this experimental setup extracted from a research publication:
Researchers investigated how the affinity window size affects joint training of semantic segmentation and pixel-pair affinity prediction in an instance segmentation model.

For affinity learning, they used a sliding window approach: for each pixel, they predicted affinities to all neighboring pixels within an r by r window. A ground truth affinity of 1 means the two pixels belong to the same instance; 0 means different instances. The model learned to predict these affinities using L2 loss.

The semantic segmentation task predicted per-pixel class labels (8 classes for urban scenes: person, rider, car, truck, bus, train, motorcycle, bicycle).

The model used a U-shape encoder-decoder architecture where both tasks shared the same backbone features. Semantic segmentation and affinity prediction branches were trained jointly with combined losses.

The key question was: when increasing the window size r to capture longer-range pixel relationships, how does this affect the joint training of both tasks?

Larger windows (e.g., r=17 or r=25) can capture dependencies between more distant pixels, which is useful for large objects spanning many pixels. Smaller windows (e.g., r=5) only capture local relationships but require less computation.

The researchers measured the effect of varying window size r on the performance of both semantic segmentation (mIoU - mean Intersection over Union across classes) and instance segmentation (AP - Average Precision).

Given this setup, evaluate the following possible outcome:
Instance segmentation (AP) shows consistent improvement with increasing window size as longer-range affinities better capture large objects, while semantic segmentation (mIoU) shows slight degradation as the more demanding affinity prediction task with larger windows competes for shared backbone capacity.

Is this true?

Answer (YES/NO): NO